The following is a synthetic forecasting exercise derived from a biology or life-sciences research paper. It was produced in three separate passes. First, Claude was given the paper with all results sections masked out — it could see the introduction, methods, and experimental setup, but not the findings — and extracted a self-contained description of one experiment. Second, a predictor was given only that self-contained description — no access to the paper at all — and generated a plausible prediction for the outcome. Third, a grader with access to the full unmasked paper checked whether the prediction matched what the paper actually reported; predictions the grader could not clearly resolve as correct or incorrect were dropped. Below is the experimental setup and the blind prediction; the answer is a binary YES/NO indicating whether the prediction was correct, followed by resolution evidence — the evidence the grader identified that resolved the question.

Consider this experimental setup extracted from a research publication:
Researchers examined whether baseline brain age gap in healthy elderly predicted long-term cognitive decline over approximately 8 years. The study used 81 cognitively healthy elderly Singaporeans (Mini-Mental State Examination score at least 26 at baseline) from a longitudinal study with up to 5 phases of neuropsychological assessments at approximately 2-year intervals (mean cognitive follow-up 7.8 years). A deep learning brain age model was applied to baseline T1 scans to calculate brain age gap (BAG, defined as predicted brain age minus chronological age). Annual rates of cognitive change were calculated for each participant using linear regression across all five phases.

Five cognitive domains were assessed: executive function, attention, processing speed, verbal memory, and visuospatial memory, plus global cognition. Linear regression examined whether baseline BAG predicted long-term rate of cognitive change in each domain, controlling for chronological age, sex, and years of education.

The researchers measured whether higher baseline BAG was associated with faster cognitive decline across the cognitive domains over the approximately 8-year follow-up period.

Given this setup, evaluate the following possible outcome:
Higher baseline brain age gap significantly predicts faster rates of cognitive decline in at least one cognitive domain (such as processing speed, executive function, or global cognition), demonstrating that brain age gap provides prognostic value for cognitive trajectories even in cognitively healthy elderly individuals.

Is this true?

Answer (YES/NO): NO